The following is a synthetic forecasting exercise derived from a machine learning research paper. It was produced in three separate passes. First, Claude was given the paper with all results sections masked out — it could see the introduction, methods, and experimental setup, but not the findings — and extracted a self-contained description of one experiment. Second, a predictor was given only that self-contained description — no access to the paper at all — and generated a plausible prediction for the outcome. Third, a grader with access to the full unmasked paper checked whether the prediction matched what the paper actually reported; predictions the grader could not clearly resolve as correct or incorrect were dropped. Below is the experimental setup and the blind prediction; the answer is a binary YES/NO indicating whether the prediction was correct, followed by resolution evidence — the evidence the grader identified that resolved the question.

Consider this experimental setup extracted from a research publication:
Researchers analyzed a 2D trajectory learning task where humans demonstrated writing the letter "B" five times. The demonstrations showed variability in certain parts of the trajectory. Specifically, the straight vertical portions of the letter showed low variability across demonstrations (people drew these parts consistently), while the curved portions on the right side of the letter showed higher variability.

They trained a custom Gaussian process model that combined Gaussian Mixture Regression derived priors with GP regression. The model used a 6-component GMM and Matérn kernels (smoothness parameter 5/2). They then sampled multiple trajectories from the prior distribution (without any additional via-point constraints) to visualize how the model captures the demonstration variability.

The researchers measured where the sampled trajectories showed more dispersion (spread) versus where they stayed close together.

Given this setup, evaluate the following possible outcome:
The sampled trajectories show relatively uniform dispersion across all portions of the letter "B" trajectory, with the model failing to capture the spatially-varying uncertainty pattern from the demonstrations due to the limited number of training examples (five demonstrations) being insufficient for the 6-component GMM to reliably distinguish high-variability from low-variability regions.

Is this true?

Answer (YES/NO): NO